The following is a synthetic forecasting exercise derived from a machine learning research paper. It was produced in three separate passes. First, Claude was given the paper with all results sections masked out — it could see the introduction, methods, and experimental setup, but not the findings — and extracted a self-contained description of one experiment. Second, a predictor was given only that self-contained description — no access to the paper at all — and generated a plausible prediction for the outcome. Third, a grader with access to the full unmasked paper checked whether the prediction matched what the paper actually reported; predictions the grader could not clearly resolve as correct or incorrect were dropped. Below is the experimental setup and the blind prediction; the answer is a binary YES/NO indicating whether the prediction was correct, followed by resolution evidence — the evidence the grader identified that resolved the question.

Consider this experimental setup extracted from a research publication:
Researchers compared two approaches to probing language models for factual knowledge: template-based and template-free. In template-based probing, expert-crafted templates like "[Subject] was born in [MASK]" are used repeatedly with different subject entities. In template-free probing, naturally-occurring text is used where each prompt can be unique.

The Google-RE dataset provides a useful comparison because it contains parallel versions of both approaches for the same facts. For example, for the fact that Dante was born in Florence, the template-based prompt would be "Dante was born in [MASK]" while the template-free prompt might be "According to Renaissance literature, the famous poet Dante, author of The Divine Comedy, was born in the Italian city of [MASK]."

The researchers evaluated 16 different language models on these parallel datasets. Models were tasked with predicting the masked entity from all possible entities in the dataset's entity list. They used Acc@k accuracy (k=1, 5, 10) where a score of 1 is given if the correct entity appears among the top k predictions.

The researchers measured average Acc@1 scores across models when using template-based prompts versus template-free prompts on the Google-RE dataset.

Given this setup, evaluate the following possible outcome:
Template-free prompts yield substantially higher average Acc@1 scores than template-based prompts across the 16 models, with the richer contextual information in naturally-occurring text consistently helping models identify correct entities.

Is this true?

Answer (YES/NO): YES